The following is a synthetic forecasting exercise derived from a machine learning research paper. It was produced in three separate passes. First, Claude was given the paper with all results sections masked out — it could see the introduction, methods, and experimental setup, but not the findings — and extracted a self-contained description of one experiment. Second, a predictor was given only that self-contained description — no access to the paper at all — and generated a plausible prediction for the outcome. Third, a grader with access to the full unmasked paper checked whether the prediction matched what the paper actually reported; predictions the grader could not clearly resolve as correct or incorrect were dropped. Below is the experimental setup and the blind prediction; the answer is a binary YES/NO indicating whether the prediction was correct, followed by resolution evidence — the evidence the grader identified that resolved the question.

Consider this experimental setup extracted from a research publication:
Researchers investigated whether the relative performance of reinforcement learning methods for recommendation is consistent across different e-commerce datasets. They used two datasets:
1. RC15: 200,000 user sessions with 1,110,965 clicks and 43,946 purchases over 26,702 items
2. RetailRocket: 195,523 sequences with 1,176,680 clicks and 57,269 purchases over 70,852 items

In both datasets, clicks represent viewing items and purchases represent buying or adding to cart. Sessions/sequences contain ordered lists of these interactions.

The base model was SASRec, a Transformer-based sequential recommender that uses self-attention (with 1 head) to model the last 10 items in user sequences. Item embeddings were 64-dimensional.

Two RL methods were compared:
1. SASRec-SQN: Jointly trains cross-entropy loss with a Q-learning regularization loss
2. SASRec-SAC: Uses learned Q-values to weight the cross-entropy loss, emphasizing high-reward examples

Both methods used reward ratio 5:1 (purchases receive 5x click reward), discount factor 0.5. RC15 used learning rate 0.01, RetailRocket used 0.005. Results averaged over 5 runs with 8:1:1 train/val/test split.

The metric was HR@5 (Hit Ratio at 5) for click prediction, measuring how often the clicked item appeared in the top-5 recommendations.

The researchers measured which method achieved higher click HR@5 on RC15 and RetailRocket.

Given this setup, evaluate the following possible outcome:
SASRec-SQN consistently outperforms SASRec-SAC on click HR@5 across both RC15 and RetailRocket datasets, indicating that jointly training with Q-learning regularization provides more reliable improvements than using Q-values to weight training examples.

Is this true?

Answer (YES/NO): YES